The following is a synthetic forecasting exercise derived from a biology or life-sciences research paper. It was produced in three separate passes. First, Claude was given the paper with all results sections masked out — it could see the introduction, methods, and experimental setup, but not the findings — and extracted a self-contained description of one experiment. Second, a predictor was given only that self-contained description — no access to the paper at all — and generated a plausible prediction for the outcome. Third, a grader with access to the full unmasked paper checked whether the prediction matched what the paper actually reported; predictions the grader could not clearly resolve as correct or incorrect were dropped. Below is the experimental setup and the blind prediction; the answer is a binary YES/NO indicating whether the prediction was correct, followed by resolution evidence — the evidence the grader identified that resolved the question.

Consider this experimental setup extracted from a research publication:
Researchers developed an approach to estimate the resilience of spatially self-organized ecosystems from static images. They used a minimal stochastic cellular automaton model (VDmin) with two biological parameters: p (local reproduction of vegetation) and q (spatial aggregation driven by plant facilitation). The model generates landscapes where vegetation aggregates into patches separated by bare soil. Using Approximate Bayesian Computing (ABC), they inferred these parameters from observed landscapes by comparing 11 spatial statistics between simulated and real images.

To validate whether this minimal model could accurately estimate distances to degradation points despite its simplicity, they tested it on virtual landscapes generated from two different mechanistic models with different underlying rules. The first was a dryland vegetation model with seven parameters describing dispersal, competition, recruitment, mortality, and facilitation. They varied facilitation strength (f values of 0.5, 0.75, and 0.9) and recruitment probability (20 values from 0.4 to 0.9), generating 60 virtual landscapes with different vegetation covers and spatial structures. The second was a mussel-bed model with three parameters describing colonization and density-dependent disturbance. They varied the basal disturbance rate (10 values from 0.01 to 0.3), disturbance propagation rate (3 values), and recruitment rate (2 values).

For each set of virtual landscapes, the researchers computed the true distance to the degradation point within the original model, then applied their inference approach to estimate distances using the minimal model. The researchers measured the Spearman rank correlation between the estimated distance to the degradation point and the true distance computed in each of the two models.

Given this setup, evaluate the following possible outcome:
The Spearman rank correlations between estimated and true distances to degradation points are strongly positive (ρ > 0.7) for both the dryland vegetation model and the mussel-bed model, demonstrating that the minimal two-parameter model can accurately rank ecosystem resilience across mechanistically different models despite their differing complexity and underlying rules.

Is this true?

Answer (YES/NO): YES